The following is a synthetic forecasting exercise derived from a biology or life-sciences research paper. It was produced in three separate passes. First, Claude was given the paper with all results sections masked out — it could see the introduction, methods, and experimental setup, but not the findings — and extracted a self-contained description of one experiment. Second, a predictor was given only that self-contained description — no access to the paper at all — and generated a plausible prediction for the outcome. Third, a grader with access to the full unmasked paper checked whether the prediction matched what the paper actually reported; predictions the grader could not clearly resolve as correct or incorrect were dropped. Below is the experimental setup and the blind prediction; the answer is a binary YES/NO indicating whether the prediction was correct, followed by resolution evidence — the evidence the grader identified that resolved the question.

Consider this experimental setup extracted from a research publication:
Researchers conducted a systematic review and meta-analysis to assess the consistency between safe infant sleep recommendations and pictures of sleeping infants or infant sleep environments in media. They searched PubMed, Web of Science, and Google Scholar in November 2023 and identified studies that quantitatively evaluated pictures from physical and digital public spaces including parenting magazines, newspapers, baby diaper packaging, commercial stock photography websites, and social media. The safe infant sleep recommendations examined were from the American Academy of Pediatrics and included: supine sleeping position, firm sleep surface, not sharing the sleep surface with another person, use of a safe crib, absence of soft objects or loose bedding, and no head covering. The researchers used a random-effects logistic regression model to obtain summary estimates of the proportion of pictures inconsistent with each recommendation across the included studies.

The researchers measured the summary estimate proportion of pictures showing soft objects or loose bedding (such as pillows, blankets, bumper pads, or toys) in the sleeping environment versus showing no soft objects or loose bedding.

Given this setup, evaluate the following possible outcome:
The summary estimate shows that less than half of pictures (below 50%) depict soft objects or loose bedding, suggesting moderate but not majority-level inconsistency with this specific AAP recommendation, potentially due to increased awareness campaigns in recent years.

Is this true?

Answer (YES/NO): NO